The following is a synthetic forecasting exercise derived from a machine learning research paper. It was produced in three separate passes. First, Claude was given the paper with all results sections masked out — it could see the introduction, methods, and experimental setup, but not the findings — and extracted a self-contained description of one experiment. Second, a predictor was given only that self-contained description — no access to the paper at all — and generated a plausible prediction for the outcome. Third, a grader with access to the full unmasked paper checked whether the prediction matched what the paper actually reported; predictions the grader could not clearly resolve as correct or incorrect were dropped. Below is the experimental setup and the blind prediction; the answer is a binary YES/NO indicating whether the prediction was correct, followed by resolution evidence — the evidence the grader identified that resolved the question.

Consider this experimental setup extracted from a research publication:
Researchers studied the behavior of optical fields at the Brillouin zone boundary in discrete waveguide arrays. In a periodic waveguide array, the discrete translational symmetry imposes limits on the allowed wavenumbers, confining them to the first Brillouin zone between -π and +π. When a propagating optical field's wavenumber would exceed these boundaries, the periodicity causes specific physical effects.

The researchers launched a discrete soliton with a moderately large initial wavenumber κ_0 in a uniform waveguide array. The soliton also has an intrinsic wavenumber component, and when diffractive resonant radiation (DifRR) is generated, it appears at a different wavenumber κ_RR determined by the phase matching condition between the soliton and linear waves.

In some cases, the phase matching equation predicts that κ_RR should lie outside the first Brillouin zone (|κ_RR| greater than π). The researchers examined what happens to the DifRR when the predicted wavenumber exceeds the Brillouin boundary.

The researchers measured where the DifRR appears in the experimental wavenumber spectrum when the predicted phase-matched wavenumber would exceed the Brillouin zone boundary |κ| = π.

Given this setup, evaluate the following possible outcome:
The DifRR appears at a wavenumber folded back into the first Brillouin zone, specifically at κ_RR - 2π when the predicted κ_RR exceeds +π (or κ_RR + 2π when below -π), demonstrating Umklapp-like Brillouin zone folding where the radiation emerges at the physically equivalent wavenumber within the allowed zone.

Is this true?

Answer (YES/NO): YES